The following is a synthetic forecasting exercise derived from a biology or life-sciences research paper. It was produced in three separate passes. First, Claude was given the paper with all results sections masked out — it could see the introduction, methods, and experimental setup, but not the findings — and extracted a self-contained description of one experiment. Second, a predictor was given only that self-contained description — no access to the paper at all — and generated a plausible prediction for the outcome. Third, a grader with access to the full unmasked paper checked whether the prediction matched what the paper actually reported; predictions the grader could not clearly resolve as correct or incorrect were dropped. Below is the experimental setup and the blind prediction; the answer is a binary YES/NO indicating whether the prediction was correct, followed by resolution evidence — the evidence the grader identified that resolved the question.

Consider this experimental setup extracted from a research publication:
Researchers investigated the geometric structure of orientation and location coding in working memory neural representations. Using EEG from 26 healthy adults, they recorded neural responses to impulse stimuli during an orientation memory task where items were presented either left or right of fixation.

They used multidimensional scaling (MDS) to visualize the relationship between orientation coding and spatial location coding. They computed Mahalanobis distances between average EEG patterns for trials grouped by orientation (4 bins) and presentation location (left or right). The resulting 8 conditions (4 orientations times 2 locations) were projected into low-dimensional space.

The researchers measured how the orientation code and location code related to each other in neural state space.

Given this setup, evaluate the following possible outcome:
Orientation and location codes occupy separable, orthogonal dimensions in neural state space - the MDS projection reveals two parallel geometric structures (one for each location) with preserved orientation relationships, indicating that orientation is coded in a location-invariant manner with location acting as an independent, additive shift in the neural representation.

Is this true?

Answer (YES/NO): NO